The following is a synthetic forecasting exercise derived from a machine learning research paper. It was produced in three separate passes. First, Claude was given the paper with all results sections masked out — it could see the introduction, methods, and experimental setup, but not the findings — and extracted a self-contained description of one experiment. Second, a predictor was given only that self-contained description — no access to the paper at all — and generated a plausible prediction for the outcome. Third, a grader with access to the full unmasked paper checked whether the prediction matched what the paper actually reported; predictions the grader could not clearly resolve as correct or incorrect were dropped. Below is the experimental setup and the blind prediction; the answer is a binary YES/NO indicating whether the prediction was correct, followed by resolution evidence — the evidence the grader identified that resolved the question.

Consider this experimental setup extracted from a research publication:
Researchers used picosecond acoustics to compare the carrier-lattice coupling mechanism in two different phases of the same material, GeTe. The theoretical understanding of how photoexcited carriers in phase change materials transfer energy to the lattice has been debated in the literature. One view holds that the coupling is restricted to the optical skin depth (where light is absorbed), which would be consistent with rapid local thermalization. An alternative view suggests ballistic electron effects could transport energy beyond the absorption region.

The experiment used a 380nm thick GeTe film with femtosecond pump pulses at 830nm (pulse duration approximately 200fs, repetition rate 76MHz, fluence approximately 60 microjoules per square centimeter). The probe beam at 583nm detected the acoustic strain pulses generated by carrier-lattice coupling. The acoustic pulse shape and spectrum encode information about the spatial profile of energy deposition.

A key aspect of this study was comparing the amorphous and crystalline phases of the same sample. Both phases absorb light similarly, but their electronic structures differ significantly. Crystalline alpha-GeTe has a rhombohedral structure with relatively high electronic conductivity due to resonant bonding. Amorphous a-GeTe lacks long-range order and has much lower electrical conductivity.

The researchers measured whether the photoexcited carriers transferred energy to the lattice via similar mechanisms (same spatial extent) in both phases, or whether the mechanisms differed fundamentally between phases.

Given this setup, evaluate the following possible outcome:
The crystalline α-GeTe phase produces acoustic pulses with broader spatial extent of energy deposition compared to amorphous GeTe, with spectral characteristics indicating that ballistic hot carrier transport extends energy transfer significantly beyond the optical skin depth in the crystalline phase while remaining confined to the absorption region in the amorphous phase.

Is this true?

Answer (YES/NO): NO